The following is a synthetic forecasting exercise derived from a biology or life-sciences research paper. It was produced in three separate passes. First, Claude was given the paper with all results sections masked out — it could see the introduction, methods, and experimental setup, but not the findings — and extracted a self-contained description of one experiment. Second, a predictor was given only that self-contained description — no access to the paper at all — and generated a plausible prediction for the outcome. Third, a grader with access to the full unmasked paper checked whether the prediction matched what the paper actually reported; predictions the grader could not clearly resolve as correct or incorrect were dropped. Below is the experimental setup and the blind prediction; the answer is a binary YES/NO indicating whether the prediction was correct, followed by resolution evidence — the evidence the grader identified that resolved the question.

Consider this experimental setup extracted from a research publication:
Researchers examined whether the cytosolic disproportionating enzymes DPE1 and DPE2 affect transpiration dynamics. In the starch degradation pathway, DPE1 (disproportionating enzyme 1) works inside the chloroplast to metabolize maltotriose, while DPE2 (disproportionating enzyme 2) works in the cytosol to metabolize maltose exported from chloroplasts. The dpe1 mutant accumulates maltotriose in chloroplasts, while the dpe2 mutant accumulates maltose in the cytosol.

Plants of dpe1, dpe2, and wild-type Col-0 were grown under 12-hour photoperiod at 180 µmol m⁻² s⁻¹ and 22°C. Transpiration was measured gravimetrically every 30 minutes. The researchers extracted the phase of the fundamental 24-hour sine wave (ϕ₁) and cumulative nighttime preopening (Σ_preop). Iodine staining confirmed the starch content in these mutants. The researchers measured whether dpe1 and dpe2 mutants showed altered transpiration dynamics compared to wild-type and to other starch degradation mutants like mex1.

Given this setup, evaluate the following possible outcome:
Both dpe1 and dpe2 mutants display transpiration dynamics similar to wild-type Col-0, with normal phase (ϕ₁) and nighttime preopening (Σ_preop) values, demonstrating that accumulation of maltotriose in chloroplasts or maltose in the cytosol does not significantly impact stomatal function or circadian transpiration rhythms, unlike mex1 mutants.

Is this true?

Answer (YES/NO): NO